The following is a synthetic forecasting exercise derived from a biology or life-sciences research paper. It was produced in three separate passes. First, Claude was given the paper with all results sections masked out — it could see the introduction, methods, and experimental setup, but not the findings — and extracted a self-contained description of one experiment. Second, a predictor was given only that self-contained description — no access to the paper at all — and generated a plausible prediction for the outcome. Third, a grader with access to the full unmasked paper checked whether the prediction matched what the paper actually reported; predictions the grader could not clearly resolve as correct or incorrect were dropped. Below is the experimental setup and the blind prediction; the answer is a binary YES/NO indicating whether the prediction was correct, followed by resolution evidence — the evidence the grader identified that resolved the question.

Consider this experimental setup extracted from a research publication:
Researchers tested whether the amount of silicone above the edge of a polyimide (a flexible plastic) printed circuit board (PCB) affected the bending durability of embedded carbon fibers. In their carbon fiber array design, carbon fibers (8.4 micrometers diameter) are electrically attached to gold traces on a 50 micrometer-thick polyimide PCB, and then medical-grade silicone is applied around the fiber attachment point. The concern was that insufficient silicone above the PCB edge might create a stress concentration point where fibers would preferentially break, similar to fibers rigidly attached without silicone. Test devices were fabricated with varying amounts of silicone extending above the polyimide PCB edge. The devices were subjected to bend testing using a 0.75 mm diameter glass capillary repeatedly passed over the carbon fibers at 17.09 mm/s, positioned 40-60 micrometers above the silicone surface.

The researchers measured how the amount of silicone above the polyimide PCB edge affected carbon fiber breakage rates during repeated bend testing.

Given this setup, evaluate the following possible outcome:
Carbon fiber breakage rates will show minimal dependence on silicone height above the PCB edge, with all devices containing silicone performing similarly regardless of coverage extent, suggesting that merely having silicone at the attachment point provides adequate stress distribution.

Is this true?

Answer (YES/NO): NO